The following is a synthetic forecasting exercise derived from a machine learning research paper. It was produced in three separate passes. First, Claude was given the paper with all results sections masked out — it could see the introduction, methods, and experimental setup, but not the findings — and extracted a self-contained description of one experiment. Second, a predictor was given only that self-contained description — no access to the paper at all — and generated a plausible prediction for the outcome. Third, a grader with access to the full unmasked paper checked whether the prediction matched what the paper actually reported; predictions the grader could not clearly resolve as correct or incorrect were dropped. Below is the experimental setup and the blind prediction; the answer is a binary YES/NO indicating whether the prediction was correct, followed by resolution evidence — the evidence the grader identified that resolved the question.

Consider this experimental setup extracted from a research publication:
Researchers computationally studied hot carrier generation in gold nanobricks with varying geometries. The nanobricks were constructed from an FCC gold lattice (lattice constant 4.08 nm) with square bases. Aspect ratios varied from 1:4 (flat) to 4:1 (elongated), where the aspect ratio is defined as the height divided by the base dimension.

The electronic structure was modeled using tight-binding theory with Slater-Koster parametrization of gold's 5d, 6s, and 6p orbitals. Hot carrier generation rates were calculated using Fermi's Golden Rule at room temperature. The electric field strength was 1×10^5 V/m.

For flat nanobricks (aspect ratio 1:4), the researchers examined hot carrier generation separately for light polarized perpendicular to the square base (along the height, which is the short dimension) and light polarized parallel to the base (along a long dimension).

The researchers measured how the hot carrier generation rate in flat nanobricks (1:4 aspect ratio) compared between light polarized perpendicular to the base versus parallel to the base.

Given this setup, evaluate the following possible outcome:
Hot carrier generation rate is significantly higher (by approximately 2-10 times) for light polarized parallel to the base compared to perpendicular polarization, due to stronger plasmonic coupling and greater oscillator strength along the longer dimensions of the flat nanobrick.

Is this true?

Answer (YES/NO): NO